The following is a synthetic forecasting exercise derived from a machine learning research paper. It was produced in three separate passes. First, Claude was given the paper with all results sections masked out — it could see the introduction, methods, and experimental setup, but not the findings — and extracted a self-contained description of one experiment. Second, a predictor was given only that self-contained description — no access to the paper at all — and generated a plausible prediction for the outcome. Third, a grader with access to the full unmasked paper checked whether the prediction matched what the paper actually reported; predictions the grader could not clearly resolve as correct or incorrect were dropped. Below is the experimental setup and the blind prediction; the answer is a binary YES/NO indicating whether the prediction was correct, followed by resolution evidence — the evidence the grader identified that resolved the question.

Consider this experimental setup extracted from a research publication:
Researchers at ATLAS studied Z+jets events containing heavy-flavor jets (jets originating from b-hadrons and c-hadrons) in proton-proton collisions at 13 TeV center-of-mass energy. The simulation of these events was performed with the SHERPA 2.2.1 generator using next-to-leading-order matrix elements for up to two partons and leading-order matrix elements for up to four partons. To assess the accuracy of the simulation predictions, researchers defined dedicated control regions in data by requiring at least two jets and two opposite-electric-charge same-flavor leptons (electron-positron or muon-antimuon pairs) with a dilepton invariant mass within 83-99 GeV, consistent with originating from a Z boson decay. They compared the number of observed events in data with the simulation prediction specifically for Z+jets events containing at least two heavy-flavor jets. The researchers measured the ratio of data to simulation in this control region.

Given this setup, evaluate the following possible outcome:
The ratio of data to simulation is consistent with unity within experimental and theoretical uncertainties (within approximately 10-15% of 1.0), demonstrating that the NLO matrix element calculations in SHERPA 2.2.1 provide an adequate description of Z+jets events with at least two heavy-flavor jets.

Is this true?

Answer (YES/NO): NO